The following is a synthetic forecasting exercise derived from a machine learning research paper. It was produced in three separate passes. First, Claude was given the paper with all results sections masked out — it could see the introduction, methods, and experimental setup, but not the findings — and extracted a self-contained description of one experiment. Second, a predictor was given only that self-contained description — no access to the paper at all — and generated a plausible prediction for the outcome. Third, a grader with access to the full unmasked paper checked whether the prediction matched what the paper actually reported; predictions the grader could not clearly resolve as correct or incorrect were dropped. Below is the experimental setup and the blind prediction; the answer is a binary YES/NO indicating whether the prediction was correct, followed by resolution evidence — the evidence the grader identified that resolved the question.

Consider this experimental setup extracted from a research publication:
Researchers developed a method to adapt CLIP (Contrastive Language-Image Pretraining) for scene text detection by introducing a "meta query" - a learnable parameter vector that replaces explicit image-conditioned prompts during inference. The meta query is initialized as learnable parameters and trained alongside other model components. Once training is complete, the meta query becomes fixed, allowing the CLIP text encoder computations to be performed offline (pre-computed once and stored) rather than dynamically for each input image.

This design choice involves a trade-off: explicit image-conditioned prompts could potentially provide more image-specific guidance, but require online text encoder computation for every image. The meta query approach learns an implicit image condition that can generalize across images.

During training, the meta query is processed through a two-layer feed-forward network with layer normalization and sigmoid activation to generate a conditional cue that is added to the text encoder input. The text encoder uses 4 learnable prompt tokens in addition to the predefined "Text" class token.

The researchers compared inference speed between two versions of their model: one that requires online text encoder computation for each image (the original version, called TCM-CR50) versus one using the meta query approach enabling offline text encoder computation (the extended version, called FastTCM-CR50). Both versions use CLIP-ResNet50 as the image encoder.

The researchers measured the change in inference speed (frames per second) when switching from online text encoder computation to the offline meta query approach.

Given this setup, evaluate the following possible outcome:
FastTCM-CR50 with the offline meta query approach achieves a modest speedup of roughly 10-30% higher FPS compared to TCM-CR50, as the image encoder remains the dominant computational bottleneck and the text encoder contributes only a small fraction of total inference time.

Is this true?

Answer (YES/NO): NO